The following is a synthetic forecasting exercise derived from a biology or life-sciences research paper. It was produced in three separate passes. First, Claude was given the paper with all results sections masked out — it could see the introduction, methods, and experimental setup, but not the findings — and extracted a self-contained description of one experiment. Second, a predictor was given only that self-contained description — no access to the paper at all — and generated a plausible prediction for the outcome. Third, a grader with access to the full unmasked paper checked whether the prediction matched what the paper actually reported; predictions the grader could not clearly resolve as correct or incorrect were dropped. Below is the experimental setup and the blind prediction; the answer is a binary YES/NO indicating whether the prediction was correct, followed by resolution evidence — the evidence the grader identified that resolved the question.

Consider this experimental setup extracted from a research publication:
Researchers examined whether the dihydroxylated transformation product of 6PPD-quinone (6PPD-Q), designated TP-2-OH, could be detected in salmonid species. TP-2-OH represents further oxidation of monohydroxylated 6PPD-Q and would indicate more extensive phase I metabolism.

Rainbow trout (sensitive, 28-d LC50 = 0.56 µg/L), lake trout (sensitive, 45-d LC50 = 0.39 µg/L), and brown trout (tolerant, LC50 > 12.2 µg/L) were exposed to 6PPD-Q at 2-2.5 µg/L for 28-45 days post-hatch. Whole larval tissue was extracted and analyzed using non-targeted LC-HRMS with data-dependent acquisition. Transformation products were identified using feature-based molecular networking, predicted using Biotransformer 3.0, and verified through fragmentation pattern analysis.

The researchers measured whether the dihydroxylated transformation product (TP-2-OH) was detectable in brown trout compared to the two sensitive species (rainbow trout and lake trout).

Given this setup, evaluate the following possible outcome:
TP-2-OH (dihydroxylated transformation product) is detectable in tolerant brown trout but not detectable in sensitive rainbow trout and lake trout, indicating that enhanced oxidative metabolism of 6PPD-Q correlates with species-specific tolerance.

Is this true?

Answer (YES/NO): NO